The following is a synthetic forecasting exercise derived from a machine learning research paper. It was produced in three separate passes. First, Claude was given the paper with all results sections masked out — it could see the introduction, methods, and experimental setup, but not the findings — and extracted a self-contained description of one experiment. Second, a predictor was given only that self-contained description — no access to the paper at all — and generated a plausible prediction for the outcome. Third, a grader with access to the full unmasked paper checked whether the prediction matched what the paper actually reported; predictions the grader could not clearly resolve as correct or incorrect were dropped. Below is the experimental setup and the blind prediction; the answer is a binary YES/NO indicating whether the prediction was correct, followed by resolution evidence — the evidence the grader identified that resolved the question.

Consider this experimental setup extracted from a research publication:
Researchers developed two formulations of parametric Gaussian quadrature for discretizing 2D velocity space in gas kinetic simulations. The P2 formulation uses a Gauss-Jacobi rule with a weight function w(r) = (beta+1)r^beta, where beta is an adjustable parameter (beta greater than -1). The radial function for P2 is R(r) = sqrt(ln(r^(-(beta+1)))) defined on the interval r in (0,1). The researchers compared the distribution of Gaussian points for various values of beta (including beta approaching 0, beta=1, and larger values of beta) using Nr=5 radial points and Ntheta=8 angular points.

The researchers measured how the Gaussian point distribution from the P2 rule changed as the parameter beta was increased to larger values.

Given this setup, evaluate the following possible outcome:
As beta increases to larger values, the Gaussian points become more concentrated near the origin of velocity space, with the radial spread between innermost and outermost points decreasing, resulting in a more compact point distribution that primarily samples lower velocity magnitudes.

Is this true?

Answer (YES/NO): NO